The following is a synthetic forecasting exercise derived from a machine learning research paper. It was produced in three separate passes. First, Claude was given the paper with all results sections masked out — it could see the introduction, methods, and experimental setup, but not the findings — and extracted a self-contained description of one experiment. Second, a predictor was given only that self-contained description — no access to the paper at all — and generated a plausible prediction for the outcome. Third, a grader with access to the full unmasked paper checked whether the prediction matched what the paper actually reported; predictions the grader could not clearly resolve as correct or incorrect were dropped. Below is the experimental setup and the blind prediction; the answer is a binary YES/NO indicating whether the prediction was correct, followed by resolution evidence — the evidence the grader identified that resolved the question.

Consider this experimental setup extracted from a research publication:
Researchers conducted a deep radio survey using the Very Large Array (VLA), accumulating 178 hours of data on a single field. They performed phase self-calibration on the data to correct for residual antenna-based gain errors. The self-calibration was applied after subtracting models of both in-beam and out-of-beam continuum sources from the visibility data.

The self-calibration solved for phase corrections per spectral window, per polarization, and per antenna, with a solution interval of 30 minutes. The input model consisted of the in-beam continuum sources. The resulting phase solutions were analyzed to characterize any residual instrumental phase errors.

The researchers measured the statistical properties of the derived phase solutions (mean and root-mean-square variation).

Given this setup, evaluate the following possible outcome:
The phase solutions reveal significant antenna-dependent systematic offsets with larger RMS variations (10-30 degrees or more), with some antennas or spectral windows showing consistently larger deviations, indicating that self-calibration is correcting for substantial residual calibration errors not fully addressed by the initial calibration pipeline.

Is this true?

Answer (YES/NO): NO